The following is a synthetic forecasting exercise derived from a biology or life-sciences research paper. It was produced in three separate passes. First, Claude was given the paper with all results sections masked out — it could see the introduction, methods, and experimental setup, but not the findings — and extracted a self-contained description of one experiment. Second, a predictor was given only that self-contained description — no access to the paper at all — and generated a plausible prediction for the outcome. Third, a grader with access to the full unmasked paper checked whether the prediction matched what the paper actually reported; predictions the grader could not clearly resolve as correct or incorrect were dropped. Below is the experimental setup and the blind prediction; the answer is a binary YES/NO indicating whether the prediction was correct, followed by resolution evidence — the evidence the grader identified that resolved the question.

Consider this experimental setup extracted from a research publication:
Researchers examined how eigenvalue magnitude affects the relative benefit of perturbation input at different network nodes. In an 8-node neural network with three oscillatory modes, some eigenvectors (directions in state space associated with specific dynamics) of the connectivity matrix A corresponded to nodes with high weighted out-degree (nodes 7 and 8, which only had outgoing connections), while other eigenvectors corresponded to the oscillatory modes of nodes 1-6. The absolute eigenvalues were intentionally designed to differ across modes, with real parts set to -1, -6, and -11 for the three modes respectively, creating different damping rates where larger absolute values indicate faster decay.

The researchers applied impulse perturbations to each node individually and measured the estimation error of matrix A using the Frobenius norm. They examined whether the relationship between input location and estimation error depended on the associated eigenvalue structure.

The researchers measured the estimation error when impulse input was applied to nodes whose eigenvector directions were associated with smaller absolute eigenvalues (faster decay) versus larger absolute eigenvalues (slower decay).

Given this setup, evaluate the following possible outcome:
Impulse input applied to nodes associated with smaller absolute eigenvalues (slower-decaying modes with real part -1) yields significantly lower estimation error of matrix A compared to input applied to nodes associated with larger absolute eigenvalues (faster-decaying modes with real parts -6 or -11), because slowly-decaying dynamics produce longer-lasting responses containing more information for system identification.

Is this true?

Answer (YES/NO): NO